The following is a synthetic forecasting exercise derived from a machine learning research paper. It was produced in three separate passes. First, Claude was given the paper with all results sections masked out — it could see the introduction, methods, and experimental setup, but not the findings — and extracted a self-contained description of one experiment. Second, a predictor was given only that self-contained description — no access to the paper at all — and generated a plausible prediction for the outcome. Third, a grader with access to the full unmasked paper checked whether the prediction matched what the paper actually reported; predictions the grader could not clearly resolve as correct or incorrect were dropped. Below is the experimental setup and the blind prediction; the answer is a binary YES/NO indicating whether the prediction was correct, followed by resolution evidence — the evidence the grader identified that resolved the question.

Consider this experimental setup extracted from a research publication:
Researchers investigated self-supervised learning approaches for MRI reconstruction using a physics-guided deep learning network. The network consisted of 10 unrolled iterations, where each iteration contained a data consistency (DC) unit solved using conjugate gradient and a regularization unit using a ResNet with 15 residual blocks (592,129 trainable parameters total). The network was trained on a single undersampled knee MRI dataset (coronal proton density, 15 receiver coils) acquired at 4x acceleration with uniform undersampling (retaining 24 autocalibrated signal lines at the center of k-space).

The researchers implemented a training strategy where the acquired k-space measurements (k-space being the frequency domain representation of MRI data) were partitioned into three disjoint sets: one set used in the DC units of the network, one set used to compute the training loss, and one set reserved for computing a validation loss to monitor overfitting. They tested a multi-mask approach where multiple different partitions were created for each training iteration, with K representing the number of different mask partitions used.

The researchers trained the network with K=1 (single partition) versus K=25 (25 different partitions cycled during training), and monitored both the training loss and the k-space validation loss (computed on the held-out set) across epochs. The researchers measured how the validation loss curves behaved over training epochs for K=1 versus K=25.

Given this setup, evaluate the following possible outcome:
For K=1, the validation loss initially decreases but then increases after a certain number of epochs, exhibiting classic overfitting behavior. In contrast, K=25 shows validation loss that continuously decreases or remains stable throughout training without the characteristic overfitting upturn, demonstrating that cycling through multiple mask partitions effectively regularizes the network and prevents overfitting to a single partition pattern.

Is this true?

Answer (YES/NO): NO